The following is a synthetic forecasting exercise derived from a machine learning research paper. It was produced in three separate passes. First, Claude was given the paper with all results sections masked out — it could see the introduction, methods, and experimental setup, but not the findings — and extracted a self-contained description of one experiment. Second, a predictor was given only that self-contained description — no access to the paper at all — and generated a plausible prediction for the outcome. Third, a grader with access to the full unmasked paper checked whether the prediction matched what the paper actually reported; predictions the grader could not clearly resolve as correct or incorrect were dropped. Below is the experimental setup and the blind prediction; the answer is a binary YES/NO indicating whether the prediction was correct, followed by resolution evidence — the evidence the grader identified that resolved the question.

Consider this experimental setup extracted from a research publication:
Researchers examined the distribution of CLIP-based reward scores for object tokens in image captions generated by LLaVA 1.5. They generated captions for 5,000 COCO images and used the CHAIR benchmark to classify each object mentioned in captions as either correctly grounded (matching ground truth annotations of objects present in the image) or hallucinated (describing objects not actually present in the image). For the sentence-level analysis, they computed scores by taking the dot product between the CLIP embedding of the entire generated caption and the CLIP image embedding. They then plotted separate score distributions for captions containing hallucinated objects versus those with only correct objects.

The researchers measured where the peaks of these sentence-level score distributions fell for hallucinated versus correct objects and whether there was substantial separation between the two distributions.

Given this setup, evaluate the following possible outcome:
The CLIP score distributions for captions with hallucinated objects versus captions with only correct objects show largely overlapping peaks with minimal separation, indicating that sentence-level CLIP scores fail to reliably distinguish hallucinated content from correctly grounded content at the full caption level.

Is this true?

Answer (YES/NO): YES